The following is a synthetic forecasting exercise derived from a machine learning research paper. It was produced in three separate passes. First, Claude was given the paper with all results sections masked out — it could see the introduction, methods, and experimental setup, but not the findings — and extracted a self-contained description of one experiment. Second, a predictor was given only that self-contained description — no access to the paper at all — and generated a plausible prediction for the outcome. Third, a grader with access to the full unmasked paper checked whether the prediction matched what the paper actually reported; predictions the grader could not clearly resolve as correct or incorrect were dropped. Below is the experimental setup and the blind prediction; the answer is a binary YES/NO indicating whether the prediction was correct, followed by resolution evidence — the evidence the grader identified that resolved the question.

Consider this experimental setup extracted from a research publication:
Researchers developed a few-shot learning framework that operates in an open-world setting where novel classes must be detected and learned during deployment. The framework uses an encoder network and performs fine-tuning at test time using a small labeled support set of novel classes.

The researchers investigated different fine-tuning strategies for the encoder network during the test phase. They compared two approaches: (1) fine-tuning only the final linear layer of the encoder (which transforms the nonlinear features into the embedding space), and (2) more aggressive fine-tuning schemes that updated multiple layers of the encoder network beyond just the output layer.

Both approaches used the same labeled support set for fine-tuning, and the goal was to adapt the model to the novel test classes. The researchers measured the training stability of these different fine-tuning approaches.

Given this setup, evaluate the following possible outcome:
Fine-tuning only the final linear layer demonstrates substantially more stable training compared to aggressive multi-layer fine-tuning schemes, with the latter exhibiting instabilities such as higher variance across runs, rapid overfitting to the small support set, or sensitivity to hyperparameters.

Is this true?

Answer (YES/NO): YES